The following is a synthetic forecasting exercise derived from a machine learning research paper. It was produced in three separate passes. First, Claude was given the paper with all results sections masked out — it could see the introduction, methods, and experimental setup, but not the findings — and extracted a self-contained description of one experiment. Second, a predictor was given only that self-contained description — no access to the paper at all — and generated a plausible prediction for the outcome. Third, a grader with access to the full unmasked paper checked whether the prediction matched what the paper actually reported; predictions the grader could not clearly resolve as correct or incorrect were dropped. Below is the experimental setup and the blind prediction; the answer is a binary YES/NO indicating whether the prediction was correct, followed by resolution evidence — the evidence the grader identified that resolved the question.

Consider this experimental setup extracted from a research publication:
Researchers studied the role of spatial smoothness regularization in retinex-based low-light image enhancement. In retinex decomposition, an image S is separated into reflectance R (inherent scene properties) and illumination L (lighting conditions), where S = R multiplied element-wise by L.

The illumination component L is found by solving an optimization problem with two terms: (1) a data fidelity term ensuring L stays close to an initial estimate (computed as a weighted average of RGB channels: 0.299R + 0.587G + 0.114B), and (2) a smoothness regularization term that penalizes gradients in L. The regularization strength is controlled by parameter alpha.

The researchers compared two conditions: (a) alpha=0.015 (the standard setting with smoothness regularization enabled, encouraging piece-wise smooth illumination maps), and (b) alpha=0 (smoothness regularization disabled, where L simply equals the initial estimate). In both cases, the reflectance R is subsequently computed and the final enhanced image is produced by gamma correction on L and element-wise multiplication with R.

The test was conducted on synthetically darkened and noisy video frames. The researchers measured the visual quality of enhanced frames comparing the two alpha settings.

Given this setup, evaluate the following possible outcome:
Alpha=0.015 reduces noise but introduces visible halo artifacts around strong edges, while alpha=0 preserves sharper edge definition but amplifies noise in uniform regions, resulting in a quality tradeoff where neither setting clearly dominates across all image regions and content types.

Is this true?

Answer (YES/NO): NO